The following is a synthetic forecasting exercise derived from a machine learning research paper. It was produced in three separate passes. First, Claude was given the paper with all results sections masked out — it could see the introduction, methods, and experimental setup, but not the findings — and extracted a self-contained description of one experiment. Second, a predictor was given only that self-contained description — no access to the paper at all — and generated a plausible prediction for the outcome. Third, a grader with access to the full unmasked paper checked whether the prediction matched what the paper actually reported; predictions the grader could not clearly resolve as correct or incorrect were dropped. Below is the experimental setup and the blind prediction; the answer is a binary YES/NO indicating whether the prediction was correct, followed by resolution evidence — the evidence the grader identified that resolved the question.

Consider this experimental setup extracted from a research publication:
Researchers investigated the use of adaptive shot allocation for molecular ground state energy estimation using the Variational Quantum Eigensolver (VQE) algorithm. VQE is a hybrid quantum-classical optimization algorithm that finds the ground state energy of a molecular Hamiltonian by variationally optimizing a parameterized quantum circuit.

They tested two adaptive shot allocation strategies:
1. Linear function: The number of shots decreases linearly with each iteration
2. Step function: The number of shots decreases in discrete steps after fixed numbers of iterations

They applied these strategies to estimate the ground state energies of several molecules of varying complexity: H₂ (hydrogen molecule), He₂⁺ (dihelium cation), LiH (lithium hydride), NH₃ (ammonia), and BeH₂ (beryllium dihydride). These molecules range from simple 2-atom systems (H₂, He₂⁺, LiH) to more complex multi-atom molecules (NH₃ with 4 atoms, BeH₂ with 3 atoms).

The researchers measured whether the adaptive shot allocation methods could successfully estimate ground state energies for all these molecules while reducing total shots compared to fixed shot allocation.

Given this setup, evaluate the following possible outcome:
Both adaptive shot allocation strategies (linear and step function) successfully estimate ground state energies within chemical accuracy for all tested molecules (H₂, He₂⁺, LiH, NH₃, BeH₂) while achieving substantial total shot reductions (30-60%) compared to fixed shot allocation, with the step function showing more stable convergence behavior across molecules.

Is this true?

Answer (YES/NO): NO